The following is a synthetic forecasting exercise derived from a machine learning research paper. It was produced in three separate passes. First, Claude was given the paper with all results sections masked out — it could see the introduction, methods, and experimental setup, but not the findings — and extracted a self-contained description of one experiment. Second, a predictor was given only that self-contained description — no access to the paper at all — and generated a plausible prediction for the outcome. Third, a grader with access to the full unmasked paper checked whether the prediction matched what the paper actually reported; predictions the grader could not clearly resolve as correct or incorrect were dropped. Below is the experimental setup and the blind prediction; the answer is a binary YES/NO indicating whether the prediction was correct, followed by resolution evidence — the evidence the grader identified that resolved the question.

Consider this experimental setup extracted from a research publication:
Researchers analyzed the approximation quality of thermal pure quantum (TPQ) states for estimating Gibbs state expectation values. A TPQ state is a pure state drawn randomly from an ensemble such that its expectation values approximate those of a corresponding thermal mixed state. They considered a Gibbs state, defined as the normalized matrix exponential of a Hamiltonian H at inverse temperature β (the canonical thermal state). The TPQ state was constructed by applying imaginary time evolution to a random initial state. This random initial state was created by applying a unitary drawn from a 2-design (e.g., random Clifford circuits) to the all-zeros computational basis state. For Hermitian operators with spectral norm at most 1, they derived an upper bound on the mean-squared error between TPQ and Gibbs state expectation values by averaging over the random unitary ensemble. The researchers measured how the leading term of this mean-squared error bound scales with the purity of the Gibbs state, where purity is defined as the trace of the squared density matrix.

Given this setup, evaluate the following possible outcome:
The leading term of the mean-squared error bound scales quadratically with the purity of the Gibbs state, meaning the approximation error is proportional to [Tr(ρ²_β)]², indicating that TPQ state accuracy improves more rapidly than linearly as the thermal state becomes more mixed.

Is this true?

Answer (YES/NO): NO